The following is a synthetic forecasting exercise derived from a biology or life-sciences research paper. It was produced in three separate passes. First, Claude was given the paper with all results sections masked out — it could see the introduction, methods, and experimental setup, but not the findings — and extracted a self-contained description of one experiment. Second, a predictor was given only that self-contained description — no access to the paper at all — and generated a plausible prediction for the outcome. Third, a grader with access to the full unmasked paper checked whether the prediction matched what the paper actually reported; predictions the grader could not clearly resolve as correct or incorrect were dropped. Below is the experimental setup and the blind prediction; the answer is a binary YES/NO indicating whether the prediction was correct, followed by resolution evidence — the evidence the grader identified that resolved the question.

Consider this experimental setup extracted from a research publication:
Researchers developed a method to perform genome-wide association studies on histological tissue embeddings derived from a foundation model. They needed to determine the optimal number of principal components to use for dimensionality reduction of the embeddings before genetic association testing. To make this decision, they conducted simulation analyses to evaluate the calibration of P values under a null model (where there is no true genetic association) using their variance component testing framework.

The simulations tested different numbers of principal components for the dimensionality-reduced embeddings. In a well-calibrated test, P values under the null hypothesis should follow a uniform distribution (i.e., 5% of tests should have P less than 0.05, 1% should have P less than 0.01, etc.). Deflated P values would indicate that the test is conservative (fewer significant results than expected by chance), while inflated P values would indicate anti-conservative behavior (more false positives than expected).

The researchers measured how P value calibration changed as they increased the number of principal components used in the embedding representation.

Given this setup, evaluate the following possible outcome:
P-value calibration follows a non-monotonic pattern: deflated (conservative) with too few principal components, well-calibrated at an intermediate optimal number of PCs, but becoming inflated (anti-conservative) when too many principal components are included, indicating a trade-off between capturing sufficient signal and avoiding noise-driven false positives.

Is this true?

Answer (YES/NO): NO